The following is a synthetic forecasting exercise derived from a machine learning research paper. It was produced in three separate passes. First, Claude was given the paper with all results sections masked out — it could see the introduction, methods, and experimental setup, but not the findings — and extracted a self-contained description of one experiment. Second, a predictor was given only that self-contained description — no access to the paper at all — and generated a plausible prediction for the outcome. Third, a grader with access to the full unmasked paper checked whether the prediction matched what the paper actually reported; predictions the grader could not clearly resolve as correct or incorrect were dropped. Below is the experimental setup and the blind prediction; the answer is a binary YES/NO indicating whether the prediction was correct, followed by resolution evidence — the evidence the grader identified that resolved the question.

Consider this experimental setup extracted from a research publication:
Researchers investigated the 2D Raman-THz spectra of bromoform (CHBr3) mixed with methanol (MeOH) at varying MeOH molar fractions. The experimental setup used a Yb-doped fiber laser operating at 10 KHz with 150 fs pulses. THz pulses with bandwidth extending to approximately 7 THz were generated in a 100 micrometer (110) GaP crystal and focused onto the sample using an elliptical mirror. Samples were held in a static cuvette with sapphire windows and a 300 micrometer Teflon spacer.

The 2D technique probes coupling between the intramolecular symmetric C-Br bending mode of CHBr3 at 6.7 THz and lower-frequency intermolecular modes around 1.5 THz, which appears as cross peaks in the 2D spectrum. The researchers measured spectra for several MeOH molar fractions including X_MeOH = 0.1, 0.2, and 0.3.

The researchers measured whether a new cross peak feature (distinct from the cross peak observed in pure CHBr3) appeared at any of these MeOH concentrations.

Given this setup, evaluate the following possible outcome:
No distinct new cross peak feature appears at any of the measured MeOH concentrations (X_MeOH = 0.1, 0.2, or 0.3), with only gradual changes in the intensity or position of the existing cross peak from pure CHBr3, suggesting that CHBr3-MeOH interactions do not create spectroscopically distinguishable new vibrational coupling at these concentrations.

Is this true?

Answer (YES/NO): NO